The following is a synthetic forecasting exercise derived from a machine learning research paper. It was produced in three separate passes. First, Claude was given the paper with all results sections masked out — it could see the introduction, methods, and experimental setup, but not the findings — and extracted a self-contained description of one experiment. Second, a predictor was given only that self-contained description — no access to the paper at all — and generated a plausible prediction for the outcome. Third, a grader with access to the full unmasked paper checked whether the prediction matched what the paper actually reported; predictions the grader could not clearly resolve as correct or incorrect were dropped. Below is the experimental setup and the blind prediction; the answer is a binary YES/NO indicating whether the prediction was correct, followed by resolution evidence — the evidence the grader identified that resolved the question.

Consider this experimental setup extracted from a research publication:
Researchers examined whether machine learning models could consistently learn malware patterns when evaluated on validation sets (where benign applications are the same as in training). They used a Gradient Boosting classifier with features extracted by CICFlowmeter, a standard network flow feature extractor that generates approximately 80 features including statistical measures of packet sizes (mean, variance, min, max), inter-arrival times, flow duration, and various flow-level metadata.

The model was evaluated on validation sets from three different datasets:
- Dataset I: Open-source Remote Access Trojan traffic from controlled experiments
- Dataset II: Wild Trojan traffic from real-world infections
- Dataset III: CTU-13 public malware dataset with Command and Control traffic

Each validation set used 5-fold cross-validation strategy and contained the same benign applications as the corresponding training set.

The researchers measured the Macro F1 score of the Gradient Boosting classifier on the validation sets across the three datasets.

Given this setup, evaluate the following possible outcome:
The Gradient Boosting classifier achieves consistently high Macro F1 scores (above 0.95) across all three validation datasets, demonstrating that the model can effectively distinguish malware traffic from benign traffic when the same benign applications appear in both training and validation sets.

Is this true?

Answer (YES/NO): NO